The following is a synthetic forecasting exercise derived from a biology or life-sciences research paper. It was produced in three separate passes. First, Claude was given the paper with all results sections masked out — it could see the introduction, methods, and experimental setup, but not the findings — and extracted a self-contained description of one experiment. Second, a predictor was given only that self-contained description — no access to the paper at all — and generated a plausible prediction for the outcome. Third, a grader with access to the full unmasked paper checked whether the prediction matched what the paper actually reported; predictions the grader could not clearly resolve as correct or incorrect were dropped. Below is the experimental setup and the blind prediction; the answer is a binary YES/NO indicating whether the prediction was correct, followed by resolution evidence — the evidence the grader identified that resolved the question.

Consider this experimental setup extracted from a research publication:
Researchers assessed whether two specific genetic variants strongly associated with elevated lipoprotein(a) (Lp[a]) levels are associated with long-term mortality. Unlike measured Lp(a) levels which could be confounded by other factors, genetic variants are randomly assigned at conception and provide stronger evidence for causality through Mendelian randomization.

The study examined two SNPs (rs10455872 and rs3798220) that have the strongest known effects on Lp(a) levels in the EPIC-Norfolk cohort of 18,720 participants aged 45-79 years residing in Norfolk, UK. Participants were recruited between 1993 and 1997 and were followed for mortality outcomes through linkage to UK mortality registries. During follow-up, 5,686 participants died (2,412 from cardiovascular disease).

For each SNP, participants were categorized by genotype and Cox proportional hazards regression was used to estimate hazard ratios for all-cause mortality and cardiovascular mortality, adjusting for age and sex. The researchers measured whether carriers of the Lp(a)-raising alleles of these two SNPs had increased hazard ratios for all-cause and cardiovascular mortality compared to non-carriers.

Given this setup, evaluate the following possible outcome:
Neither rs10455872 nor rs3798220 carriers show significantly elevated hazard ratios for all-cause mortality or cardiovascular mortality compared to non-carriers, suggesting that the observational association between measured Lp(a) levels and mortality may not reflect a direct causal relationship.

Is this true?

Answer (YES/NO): NO